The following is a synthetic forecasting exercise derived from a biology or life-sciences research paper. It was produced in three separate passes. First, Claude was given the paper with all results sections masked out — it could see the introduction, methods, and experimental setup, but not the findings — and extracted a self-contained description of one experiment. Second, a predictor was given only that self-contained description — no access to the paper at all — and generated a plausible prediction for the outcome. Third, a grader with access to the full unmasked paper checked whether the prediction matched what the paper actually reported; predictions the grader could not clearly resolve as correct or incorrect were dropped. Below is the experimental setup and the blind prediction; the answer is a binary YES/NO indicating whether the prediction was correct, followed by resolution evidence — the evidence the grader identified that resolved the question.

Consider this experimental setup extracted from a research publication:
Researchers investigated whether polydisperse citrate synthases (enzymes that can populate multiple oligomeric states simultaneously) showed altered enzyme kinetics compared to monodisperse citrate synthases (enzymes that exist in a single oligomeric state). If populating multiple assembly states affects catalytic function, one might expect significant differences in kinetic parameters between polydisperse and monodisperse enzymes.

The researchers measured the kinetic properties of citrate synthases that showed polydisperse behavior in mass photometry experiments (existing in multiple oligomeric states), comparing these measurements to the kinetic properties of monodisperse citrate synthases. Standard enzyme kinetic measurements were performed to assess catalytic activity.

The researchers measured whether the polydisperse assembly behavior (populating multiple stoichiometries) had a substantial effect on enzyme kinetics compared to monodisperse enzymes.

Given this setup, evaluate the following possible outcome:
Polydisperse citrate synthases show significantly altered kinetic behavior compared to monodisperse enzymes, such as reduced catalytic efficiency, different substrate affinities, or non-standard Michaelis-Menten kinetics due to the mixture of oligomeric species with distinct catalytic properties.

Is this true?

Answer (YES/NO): NO